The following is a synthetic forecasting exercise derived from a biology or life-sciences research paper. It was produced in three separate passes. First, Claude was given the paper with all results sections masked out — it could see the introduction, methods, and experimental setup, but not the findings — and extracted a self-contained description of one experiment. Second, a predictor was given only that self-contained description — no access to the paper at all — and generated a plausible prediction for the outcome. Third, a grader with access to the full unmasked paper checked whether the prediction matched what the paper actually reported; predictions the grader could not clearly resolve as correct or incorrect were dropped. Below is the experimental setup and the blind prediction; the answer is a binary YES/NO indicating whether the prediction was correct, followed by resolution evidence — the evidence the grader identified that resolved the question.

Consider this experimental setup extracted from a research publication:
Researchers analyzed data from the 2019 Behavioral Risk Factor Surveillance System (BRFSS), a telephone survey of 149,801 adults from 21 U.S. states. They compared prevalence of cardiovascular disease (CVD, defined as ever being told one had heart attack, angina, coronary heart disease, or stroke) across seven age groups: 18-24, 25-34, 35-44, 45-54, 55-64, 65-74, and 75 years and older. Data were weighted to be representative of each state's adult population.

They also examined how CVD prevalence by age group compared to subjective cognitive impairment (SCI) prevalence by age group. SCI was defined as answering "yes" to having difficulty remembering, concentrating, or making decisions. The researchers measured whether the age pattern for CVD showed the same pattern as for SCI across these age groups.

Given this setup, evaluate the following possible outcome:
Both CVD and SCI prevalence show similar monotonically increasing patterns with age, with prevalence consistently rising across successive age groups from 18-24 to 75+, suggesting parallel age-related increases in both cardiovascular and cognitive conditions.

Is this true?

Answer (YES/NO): NO